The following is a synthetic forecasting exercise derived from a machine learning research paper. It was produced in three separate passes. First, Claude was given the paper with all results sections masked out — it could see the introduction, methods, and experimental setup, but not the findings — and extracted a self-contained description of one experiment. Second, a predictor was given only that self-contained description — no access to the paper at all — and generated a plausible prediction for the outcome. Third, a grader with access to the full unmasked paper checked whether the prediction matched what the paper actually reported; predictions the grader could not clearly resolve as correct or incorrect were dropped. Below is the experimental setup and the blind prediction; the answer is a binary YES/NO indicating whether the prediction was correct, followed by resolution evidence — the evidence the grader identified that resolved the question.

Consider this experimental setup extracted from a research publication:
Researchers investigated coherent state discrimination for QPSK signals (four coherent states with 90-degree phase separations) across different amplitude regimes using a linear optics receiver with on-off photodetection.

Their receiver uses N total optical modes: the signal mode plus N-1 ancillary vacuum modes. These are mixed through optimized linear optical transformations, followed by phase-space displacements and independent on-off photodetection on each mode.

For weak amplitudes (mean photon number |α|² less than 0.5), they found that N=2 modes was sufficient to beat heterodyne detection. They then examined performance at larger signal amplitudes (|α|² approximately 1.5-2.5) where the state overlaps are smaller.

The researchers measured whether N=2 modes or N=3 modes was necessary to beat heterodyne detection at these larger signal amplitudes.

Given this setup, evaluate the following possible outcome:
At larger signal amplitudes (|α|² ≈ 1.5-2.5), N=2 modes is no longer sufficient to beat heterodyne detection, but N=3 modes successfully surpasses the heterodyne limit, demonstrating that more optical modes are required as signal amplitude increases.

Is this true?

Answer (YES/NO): YES